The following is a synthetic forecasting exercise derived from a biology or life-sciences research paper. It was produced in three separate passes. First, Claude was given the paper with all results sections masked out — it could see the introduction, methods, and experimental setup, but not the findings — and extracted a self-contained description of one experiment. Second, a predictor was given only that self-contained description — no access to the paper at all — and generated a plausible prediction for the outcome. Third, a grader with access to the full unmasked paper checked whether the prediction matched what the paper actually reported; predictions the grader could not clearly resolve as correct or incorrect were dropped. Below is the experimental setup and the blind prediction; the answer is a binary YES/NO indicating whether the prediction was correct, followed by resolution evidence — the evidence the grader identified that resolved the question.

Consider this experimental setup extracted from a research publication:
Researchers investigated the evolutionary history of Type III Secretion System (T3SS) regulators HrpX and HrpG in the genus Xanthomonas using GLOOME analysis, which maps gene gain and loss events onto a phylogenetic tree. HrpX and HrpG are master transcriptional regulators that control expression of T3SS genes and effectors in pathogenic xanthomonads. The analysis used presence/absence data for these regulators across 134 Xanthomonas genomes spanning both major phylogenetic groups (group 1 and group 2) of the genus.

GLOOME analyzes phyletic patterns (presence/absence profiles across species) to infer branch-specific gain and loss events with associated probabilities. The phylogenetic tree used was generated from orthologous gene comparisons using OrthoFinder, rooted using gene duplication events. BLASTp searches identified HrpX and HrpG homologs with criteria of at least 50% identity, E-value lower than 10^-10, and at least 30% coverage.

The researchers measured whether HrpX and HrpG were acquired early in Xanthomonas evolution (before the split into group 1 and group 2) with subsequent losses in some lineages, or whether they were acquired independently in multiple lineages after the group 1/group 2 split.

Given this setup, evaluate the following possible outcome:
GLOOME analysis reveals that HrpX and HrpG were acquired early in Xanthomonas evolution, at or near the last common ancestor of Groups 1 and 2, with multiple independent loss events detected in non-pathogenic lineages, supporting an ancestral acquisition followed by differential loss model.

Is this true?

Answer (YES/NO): YES